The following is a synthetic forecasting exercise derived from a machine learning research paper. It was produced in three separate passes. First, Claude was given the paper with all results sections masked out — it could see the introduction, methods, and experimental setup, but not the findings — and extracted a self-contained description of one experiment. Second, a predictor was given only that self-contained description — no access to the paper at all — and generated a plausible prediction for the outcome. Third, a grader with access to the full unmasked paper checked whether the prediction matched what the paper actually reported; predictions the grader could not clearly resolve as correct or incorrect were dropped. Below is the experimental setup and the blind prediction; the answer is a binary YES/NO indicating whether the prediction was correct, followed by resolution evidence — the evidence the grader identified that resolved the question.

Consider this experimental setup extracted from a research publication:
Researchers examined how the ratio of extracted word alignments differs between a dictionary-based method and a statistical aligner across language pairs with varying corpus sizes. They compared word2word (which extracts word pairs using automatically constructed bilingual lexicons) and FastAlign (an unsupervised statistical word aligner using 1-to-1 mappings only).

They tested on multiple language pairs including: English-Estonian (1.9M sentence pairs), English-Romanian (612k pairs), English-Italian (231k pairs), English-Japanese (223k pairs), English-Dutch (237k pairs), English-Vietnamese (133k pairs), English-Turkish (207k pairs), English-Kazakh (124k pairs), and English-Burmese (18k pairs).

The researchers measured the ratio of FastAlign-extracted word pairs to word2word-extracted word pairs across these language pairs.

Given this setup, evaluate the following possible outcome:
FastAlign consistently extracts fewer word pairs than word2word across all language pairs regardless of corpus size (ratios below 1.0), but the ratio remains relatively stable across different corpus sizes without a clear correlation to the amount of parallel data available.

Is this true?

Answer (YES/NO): NO